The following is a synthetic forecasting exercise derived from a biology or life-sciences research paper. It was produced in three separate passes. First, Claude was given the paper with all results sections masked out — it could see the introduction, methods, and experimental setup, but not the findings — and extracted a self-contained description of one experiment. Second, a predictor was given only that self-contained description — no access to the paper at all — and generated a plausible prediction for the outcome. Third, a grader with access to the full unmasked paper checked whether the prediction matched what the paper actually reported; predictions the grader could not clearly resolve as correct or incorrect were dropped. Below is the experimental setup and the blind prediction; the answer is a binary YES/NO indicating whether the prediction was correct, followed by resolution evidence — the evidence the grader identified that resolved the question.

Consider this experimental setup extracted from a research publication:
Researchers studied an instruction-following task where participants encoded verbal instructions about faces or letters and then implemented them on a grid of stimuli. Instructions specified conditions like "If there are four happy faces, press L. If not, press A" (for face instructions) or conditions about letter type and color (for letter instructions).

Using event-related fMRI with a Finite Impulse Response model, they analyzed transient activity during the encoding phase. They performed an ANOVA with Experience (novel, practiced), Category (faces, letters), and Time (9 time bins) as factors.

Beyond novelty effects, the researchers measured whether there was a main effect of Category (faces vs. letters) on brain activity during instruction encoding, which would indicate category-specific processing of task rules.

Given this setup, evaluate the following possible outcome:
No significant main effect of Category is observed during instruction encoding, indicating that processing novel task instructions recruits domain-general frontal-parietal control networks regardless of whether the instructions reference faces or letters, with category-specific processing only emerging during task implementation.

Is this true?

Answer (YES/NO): NO